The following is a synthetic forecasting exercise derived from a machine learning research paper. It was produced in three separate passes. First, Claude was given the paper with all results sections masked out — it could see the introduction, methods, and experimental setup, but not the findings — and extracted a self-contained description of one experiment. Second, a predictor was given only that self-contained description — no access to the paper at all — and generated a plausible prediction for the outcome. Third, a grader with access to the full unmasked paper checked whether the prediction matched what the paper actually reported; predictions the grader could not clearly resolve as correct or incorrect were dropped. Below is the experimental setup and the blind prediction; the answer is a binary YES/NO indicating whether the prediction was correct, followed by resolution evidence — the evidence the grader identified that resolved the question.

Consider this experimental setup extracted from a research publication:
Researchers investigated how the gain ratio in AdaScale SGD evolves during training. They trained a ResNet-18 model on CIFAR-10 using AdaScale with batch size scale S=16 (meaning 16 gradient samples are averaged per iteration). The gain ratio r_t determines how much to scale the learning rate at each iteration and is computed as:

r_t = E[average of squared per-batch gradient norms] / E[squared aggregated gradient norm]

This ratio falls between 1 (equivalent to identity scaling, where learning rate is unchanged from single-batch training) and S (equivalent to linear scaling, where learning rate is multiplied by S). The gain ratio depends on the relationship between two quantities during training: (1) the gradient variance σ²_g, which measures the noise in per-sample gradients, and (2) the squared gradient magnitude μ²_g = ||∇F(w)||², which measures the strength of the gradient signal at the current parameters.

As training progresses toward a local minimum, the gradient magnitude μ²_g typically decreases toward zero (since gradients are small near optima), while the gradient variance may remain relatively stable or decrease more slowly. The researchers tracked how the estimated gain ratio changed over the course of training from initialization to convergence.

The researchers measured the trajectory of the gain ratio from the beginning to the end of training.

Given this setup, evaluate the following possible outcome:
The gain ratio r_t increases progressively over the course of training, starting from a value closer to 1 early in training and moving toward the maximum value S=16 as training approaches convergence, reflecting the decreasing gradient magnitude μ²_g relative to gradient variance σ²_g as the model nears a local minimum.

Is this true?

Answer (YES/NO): YES